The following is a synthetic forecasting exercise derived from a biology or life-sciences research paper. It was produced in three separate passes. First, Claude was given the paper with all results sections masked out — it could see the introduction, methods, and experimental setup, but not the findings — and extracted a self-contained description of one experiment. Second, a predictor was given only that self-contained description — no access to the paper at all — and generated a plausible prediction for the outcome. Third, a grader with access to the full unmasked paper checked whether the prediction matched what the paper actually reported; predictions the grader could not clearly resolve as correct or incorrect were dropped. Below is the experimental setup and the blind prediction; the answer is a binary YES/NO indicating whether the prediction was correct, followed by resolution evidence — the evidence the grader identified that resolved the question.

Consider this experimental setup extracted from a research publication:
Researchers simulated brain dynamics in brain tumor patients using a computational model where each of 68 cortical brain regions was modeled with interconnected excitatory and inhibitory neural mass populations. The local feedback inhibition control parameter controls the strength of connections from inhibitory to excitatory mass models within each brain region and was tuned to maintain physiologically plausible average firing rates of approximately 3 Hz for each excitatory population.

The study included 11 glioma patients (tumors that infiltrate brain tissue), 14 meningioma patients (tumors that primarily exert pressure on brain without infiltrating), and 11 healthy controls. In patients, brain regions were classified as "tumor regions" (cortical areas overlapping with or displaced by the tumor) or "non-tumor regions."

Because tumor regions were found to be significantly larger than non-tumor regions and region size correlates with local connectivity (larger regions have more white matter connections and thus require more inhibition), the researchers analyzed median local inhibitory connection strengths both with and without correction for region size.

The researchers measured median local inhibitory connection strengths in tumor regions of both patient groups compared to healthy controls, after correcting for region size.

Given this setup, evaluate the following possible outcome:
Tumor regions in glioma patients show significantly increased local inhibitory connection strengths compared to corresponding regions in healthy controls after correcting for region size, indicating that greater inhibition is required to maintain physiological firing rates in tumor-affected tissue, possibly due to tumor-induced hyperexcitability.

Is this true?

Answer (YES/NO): NO